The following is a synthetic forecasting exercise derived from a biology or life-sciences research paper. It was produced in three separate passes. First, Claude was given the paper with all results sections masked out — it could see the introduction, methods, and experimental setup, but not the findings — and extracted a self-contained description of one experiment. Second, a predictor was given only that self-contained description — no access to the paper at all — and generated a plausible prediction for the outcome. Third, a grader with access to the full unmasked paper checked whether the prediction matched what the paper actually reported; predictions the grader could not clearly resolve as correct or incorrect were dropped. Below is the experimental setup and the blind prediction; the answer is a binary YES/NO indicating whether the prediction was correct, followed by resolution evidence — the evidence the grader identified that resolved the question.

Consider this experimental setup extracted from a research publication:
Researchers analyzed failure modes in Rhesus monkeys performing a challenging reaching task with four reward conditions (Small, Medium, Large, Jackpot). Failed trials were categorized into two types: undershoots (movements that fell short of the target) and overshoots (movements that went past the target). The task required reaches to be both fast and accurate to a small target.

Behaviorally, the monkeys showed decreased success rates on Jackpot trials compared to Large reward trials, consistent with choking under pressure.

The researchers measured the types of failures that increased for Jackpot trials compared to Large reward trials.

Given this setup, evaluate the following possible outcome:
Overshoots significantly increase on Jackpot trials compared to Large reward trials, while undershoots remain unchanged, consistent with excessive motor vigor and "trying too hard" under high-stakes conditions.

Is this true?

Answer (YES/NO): NO